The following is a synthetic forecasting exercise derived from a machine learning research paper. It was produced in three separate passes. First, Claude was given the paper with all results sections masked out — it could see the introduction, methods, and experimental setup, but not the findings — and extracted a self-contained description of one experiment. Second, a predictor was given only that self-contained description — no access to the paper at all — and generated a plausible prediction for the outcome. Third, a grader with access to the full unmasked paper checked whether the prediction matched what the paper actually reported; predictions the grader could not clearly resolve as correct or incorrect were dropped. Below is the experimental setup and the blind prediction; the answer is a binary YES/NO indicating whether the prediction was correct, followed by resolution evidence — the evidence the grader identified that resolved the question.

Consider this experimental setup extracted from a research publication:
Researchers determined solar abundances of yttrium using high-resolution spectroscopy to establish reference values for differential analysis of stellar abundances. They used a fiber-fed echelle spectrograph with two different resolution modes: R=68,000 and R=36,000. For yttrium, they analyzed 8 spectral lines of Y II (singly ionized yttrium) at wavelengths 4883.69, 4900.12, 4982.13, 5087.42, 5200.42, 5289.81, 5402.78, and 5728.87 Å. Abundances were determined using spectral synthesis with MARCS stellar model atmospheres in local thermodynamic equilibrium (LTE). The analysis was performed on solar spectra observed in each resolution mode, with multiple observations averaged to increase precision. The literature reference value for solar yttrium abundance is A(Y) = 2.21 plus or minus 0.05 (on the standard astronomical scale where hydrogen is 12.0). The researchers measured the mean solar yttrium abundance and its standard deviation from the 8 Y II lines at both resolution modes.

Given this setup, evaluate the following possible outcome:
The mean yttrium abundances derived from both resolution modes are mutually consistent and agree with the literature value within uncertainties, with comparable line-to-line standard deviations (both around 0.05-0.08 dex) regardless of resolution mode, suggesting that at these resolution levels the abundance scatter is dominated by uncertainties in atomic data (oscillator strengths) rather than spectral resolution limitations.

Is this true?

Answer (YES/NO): NO